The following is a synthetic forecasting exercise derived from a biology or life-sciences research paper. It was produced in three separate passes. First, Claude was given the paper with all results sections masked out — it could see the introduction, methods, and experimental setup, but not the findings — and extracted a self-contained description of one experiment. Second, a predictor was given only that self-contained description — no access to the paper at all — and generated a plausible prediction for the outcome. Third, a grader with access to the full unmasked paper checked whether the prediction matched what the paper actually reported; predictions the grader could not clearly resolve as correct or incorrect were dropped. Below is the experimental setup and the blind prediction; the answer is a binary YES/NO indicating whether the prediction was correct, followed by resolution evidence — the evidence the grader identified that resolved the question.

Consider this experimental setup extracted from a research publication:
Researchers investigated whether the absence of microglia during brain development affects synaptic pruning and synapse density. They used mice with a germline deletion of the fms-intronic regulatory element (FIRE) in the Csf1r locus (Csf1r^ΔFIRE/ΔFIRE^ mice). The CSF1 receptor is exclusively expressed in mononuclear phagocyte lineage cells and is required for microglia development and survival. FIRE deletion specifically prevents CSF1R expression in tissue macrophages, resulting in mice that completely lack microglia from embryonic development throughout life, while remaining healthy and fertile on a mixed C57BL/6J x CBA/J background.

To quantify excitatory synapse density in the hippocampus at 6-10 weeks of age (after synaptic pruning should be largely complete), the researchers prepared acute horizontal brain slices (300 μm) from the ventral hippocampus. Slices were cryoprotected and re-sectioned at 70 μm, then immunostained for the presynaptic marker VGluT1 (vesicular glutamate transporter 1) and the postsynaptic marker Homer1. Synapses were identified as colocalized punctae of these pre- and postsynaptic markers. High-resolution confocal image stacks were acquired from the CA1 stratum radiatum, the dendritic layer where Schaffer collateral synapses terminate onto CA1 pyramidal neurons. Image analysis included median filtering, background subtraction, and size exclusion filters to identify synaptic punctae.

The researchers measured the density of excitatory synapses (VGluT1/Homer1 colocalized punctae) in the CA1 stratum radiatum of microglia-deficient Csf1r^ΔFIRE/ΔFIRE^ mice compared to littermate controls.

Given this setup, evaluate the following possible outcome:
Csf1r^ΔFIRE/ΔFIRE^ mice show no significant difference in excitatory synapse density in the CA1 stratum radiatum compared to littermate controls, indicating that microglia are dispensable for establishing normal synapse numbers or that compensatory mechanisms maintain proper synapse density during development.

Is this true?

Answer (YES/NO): YES